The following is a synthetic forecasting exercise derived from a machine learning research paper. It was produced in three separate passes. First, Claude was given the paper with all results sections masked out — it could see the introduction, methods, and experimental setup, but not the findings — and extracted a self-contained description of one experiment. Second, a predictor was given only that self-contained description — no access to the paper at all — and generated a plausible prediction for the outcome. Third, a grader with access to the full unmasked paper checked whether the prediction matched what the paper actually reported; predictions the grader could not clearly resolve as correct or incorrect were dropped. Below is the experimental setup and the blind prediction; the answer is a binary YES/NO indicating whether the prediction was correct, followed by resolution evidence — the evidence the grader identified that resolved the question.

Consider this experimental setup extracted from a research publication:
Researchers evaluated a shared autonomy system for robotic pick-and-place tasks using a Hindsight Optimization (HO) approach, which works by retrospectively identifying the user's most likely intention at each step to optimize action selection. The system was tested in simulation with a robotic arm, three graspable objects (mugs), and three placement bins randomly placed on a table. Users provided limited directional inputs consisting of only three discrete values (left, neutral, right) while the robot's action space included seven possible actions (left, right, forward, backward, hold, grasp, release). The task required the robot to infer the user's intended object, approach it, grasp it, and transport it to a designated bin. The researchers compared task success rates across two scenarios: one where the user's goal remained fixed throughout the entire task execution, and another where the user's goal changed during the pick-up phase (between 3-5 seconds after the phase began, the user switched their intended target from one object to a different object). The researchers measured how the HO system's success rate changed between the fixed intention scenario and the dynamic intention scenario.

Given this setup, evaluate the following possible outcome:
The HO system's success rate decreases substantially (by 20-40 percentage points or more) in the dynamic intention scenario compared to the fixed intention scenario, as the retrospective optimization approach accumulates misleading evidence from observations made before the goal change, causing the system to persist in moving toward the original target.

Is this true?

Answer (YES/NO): YES